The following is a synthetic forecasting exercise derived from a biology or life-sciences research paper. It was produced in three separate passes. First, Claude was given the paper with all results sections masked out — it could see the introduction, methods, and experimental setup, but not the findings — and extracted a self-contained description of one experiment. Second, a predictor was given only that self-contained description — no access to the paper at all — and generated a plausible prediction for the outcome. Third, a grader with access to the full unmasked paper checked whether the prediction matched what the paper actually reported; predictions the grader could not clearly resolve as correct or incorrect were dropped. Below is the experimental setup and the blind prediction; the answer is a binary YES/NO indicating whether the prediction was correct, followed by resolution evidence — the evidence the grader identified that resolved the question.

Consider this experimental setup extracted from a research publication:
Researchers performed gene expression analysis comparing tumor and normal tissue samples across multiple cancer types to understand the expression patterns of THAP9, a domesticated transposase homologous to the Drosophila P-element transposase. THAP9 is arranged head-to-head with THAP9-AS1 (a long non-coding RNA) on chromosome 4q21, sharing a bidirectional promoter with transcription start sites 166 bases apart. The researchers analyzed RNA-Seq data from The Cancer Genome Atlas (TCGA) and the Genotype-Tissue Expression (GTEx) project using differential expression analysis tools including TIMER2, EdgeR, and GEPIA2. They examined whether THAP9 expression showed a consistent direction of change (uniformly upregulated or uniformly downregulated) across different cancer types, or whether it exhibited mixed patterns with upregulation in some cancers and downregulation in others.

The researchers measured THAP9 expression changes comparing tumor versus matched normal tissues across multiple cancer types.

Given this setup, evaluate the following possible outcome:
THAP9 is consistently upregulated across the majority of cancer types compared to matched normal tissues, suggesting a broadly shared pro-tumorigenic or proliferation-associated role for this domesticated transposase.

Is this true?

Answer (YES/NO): NO